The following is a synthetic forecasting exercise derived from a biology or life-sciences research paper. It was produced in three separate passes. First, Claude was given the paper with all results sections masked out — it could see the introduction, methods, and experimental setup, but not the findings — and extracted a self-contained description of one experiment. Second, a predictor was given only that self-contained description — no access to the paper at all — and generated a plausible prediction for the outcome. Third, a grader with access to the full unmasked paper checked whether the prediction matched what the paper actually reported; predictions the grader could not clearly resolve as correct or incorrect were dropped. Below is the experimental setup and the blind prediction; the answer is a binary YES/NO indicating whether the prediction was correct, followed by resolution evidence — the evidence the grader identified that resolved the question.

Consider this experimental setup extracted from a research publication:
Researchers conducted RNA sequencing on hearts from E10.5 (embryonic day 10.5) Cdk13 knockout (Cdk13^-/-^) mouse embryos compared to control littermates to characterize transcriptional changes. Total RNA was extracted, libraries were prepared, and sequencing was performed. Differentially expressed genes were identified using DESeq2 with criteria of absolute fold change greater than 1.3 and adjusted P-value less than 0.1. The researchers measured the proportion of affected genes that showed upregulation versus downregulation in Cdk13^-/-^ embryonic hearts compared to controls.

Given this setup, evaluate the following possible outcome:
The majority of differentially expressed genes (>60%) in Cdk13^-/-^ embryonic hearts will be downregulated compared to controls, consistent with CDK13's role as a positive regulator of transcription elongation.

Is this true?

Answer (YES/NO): YES